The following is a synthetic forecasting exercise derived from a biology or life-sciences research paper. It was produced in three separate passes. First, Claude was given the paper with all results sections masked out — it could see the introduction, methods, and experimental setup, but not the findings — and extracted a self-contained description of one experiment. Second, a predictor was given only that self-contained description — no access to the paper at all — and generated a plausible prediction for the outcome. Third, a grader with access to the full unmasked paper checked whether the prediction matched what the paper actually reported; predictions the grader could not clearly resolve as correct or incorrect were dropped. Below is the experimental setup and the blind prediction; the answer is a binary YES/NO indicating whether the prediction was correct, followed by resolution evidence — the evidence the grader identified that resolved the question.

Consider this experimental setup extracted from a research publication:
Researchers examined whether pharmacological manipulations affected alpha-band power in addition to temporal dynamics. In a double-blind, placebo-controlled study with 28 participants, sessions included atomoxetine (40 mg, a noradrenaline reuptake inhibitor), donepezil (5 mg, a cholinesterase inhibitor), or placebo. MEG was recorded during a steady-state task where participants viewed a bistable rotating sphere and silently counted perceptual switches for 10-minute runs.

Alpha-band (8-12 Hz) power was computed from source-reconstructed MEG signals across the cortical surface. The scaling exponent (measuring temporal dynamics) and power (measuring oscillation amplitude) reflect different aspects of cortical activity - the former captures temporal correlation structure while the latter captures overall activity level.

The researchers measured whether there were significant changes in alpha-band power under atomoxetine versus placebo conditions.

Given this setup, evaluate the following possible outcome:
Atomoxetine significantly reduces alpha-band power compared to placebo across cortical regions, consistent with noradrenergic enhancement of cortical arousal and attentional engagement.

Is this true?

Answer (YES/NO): NO